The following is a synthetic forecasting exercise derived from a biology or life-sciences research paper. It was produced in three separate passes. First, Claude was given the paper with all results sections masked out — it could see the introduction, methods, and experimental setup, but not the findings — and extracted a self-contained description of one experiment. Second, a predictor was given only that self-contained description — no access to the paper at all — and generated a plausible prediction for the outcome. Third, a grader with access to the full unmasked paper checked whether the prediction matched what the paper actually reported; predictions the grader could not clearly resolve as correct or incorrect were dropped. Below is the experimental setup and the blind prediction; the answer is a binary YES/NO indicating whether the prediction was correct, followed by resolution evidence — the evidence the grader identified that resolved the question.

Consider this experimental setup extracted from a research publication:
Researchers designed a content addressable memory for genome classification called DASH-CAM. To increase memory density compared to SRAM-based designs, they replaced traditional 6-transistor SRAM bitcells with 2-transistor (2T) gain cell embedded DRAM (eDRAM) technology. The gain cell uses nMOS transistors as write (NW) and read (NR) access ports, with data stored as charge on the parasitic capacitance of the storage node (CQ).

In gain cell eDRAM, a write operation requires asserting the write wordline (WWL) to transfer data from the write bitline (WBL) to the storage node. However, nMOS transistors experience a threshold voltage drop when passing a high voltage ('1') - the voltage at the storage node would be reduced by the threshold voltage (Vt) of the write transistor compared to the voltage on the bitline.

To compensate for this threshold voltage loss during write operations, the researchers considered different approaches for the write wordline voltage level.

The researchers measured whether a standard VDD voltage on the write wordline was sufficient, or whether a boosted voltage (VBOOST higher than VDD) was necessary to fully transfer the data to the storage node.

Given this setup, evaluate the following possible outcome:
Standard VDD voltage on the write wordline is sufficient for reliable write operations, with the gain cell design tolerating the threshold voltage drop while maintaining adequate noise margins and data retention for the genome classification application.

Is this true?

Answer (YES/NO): NO